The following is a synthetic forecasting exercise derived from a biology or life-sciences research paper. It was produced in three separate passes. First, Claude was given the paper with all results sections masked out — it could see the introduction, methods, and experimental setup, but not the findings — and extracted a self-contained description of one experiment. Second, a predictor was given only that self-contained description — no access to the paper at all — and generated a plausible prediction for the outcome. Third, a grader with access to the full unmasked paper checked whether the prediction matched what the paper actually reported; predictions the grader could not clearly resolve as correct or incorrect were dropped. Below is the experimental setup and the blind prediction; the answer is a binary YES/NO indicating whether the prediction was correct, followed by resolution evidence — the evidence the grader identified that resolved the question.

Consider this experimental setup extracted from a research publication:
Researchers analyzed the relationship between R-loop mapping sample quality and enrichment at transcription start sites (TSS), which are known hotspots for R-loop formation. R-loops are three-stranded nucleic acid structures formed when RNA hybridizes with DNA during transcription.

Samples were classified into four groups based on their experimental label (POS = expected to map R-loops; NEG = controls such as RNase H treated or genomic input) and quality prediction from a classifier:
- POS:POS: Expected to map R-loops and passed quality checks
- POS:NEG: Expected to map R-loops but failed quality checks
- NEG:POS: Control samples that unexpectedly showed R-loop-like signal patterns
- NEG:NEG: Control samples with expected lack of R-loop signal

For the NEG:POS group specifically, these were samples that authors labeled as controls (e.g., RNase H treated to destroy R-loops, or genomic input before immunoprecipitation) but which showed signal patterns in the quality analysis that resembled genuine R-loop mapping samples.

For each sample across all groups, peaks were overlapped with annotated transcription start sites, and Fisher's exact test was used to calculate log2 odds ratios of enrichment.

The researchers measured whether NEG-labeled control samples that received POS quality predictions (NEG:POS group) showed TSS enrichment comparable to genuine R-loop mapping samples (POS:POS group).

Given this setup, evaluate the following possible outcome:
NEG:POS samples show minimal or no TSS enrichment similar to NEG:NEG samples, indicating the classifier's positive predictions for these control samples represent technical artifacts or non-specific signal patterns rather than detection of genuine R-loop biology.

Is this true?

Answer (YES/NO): NO